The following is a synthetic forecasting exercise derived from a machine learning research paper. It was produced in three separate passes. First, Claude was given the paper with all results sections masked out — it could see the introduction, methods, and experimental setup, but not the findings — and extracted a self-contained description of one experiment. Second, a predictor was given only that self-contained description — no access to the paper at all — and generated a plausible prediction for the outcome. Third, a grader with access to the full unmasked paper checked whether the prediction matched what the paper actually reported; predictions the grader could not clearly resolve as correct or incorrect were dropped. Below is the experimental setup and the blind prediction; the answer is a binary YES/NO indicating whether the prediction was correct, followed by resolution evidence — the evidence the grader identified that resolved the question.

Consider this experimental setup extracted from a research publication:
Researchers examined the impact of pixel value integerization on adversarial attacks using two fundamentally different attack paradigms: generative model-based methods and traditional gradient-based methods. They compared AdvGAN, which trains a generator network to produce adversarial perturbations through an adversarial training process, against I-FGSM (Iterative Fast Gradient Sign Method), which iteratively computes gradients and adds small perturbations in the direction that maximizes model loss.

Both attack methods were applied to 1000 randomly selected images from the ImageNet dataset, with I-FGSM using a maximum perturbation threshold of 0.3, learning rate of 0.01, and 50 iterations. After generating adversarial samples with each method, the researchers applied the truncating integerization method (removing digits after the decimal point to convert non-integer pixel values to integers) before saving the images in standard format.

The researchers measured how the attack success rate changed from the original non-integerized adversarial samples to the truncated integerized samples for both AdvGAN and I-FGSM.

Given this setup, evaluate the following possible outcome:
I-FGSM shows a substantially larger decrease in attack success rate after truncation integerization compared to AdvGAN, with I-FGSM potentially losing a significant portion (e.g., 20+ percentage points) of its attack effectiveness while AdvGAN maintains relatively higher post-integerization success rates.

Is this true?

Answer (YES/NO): NO